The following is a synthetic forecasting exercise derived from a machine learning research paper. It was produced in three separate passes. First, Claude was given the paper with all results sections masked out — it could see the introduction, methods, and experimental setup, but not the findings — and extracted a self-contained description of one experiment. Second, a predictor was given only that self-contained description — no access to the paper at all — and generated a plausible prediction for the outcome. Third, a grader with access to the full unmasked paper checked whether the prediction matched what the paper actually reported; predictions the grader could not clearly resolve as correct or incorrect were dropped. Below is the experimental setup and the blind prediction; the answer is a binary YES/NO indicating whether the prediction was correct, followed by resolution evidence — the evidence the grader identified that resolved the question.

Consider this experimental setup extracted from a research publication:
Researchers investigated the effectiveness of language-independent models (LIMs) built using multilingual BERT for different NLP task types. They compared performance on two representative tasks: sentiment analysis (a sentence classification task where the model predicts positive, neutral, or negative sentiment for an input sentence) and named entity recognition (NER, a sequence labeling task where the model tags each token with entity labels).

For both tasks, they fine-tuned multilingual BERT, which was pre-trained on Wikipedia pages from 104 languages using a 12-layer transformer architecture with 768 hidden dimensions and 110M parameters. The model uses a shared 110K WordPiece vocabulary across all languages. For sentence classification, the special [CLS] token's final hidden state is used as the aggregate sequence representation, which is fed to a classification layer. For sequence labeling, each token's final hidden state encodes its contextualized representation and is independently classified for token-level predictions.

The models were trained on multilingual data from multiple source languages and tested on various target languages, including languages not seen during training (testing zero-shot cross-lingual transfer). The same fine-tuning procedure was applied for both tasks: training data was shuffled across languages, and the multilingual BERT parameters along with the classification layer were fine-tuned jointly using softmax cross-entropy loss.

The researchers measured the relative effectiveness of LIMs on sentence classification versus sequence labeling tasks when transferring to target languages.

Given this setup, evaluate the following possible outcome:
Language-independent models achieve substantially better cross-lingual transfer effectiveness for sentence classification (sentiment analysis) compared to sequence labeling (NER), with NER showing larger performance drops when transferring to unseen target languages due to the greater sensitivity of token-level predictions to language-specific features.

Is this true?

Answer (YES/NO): YES